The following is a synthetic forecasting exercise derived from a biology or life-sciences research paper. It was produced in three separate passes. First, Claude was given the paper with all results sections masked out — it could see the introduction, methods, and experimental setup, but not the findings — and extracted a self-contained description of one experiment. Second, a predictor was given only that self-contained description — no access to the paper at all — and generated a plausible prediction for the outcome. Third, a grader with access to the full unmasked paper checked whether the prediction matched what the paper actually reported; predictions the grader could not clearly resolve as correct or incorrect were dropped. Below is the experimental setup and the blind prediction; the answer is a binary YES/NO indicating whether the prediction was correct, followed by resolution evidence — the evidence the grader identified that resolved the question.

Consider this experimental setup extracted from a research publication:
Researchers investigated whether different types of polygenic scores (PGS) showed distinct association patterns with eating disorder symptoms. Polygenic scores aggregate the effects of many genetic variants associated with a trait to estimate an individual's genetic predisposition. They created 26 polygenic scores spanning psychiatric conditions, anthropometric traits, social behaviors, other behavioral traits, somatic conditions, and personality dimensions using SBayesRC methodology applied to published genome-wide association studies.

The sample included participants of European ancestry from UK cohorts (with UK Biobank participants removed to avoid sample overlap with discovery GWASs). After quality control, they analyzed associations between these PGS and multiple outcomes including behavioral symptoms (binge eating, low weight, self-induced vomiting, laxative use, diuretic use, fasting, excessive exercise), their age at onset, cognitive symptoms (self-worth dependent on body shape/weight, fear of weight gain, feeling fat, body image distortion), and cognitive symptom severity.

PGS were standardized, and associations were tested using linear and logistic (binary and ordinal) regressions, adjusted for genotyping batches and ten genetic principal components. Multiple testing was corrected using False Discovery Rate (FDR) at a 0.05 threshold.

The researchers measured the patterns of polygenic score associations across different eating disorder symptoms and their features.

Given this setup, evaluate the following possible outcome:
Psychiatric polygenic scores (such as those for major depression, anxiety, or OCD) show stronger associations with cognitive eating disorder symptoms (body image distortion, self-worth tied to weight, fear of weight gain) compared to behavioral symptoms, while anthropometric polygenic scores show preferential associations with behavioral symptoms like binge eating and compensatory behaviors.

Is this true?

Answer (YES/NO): NO